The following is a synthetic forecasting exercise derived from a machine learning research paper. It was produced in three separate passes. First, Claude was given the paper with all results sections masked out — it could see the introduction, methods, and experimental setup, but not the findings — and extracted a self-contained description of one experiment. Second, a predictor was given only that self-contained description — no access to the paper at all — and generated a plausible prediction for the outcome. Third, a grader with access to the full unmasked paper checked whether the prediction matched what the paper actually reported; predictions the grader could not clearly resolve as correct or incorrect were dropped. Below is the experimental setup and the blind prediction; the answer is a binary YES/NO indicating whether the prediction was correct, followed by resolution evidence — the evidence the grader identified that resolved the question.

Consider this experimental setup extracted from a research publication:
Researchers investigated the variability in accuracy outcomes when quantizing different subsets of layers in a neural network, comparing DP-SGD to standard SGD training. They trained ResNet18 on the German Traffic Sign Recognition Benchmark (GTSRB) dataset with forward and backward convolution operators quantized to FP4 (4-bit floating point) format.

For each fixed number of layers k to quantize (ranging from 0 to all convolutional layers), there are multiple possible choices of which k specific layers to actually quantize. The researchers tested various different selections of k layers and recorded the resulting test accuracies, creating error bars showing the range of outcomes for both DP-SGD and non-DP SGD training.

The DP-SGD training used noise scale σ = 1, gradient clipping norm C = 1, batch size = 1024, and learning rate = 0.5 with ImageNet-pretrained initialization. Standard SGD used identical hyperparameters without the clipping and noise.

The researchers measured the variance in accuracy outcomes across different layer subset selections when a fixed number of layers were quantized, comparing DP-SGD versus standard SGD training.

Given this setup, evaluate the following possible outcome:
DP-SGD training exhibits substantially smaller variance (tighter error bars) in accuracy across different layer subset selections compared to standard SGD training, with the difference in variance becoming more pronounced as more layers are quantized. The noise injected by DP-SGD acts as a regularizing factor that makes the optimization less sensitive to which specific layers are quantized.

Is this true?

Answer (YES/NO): NO